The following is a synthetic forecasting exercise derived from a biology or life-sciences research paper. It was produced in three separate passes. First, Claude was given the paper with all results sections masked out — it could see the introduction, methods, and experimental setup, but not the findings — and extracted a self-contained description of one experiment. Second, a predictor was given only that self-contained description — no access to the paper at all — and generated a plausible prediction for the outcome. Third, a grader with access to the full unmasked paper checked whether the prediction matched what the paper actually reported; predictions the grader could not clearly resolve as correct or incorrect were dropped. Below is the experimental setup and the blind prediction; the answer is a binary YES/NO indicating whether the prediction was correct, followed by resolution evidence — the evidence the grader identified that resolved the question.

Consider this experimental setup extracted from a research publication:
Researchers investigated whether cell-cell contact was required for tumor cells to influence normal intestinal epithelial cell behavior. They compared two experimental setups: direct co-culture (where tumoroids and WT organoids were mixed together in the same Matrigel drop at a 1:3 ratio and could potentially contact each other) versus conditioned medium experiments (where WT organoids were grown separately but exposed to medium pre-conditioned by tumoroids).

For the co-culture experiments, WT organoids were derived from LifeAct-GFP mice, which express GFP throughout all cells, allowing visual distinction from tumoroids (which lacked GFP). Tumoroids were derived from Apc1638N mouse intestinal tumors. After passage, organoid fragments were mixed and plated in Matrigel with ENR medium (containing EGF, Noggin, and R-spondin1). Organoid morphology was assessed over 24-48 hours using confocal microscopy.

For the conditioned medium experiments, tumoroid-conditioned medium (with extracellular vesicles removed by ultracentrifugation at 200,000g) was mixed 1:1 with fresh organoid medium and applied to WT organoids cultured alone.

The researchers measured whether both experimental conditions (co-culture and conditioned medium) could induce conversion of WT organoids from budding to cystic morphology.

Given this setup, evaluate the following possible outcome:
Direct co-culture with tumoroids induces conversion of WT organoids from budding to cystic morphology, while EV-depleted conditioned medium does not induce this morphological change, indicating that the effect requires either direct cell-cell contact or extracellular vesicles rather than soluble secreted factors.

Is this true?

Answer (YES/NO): NO